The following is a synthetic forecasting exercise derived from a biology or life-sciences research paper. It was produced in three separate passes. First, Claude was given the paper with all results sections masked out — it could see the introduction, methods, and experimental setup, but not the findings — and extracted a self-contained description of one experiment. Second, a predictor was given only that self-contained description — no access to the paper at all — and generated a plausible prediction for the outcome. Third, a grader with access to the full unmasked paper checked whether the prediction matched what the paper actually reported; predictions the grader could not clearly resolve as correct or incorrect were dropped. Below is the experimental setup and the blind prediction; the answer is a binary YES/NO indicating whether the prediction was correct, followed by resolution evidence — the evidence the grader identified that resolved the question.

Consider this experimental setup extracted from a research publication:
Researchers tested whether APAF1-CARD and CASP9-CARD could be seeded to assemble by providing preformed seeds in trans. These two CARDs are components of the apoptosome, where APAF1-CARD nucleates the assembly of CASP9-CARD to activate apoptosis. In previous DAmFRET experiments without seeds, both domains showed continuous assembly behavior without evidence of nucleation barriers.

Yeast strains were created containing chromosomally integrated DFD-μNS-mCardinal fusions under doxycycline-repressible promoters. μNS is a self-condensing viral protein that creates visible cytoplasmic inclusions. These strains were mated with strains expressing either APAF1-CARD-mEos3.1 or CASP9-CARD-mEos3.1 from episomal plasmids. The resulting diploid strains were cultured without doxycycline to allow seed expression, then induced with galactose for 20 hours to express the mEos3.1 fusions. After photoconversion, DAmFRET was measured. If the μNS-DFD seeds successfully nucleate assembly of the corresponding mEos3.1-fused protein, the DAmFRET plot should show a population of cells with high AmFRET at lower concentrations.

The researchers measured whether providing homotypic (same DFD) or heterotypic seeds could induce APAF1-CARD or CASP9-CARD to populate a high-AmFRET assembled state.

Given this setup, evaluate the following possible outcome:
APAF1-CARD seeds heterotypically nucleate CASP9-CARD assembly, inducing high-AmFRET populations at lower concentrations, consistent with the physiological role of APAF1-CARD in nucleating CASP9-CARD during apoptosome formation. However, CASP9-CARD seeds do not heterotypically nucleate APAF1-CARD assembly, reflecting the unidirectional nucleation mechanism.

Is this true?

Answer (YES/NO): NO